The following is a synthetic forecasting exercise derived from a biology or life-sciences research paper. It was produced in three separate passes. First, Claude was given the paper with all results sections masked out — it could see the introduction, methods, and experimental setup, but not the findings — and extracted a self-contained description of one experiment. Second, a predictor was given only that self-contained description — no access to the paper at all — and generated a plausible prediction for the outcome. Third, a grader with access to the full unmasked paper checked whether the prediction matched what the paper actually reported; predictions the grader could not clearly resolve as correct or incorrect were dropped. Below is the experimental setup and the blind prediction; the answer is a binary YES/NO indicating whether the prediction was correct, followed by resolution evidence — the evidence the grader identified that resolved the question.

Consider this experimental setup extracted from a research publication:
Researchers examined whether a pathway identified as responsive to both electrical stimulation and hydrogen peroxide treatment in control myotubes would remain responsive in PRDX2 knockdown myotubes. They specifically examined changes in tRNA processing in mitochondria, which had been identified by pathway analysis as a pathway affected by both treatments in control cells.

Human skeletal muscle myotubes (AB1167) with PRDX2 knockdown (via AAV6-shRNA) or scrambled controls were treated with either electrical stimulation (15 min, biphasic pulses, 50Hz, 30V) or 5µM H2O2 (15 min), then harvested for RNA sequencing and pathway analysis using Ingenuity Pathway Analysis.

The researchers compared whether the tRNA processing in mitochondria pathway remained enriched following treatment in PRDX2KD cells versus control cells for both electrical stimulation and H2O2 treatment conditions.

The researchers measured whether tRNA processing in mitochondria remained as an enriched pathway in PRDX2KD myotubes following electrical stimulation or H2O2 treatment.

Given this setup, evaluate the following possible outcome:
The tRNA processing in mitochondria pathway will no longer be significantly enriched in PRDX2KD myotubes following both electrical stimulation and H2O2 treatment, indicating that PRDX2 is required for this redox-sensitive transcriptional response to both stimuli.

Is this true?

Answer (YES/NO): NO